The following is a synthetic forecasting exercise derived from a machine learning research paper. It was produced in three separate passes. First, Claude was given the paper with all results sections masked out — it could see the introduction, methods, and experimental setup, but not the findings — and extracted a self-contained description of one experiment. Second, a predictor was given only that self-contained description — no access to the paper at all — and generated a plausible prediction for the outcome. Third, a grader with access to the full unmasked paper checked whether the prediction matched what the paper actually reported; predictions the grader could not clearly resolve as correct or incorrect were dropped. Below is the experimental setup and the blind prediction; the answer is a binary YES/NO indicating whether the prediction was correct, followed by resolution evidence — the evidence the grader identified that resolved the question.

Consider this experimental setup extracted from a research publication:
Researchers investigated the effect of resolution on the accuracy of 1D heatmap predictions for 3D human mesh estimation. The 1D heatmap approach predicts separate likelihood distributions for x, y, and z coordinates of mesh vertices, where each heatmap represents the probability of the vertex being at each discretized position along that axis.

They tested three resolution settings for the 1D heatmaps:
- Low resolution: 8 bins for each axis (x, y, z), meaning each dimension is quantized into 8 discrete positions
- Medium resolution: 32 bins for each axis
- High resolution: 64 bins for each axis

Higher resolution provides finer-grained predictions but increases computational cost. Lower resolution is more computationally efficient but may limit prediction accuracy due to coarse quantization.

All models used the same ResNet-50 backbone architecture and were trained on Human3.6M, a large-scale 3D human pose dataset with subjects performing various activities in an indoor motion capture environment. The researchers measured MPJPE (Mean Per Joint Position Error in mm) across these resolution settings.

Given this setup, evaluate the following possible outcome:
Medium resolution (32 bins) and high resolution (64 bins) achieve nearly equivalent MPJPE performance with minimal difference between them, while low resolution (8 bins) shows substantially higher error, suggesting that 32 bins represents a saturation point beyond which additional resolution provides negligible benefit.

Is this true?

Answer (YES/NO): NO